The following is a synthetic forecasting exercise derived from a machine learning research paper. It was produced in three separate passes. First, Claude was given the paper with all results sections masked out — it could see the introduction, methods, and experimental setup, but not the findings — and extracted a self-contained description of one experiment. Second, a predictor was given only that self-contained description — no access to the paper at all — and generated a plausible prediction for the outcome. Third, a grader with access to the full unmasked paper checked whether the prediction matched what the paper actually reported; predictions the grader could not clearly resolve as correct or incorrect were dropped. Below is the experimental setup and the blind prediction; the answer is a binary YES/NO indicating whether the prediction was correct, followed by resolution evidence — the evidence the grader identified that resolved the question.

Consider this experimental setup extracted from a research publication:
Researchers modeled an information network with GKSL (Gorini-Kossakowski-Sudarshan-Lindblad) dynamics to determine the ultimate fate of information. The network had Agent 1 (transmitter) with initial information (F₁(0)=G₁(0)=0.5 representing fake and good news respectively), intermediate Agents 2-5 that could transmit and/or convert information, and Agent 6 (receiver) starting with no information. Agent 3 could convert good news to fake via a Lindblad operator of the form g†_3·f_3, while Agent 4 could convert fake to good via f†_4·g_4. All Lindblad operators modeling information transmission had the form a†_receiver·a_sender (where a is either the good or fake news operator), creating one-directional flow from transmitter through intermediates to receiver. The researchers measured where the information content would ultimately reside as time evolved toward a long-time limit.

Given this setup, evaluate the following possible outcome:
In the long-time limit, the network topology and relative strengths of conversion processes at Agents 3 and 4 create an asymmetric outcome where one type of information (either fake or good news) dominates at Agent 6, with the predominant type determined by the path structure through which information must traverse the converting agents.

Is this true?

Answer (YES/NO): NO